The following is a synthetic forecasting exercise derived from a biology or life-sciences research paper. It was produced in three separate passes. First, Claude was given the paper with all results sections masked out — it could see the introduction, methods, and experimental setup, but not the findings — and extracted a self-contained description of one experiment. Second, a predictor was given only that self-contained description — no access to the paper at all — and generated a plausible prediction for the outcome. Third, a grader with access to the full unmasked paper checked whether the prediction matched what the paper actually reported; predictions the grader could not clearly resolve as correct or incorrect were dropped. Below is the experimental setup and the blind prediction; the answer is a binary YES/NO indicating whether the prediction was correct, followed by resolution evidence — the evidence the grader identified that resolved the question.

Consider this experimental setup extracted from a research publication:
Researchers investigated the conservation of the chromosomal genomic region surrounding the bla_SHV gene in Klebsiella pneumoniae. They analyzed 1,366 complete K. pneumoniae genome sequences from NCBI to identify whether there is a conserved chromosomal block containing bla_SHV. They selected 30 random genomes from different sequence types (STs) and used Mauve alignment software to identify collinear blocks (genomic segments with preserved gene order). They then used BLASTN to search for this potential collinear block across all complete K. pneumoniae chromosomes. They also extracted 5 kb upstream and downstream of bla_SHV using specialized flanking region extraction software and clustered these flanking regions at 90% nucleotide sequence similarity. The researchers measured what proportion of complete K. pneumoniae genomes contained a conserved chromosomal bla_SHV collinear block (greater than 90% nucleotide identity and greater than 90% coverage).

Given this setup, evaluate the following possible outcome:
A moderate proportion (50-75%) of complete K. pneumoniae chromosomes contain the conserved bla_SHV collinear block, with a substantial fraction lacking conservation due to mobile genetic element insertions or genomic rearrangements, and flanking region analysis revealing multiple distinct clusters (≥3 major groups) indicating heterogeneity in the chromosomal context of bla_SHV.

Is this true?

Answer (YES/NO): NO